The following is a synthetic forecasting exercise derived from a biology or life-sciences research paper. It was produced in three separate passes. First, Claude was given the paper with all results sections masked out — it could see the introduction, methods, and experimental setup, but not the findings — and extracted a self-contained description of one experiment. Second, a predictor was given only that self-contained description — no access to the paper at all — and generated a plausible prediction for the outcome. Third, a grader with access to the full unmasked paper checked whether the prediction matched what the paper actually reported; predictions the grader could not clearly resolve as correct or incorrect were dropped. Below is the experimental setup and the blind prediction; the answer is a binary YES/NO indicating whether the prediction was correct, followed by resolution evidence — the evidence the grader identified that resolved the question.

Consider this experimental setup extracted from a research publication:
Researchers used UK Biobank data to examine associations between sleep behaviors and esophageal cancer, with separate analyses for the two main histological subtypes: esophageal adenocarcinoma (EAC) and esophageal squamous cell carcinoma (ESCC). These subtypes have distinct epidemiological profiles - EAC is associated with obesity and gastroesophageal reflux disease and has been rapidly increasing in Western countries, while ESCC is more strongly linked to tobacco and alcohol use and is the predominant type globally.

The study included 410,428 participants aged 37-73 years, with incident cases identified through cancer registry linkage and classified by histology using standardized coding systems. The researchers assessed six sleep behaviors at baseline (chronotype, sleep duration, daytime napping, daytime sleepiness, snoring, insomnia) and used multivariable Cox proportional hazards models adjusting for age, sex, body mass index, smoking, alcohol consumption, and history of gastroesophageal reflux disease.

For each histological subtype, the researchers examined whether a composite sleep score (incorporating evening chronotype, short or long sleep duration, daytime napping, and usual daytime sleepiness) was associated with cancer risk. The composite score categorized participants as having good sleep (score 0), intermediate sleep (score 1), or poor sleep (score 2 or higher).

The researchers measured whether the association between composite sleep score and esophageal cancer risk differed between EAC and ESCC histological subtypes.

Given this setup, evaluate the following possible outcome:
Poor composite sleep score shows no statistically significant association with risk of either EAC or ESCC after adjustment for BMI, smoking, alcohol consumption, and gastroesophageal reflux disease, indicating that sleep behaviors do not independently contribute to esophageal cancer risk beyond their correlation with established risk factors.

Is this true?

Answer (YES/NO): NO